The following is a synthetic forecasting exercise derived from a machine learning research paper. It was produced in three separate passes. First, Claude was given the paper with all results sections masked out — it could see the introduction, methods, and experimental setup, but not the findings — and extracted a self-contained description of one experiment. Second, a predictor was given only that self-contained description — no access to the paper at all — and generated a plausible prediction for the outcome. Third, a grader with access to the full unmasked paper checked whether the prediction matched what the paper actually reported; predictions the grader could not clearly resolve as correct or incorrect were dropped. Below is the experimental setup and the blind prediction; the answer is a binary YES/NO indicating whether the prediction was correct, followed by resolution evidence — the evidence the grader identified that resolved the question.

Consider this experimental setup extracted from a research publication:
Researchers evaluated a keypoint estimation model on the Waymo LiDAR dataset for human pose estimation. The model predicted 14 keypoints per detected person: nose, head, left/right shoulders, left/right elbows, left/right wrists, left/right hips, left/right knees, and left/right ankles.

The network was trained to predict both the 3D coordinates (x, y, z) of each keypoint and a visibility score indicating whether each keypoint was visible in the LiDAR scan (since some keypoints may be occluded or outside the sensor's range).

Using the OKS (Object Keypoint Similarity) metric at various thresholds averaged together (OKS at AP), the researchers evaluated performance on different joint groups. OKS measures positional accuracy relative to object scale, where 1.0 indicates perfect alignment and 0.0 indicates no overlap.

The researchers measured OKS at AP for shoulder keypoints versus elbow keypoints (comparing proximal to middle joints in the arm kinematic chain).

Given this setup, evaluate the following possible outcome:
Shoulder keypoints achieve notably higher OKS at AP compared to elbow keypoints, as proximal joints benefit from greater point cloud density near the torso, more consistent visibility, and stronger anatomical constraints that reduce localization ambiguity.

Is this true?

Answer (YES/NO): YES